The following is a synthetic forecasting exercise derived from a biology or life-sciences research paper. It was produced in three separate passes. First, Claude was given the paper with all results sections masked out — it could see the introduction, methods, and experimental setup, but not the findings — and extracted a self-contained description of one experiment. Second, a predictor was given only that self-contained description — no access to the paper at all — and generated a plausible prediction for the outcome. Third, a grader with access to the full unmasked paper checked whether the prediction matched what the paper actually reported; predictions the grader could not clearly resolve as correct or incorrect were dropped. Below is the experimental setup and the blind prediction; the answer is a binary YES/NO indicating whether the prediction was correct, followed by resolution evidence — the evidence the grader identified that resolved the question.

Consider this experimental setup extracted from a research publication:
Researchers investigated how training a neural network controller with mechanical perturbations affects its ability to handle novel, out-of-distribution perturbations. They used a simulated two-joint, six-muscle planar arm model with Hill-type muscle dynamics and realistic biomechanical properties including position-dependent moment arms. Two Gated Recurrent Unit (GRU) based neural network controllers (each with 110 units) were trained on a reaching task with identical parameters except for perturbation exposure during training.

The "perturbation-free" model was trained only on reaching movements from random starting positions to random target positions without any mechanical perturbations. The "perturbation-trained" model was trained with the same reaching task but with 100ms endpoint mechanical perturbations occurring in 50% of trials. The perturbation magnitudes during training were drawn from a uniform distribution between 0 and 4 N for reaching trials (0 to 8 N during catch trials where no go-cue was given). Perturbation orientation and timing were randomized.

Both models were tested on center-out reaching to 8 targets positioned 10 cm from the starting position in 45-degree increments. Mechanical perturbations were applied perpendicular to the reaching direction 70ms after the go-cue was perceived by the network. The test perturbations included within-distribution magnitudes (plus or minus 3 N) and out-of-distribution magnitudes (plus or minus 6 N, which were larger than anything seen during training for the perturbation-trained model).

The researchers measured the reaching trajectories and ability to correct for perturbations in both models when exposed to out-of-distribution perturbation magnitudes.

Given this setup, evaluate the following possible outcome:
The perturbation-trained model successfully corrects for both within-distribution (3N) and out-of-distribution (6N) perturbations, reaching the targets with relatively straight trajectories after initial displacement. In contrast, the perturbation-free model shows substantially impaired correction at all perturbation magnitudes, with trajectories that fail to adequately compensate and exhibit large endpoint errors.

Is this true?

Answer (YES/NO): NO